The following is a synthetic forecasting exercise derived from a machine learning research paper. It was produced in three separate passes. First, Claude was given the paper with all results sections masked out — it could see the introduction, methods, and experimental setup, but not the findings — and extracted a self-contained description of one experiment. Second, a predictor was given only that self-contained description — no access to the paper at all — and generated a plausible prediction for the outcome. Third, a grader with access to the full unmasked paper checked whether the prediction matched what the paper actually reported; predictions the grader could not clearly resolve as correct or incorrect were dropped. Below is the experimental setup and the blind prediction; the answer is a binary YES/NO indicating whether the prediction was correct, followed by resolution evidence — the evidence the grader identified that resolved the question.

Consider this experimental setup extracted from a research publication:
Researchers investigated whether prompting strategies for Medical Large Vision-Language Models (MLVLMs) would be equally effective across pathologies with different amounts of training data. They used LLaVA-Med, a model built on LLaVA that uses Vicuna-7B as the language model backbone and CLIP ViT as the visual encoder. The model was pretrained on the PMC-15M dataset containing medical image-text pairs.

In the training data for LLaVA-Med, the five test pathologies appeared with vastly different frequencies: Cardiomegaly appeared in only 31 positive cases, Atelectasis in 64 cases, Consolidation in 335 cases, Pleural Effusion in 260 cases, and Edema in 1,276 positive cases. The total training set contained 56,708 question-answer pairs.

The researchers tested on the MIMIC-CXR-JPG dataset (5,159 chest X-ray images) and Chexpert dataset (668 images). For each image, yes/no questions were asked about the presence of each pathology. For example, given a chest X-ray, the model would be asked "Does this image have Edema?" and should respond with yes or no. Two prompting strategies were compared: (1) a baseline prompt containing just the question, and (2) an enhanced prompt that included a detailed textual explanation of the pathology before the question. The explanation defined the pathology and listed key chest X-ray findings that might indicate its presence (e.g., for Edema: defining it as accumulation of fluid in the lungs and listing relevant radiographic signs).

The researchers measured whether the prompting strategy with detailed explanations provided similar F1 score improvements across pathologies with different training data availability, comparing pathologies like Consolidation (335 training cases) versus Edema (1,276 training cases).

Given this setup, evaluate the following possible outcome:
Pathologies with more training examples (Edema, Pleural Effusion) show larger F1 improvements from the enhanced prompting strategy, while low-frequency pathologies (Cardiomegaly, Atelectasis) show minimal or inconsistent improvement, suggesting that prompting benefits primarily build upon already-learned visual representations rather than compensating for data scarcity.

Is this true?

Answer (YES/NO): NO